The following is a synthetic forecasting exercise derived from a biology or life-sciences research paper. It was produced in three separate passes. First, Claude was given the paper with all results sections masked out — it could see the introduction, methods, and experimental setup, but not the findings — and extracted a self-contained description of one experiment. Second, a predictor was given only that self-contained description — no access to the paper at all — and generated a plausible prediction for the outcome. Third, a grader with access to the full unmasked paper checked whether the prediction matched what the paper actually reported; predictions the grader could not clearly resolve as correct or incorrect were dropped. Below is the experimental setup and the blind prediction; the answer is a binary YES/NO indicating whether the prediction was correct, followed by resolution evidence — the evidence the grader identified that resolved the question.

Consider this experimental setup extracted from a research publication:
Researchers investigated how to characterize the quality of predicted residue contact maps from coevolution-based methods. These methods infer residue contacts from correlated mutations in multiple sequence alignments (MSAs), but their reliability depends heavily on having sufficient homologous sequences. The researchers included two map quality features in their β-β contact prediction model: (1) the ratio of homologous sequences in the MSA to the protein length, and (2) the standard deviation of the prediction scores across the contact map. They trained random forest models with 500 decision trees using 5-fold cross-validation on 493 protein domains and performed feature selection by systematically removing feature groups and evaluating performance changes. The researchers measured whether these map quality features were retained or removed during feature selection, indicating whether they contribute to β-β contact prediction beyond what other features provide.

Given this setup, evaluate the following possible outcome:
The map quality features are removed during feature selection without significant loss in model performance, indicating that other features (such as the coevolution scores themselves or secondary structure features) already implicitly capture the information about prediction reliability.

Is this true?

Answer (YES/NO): NO